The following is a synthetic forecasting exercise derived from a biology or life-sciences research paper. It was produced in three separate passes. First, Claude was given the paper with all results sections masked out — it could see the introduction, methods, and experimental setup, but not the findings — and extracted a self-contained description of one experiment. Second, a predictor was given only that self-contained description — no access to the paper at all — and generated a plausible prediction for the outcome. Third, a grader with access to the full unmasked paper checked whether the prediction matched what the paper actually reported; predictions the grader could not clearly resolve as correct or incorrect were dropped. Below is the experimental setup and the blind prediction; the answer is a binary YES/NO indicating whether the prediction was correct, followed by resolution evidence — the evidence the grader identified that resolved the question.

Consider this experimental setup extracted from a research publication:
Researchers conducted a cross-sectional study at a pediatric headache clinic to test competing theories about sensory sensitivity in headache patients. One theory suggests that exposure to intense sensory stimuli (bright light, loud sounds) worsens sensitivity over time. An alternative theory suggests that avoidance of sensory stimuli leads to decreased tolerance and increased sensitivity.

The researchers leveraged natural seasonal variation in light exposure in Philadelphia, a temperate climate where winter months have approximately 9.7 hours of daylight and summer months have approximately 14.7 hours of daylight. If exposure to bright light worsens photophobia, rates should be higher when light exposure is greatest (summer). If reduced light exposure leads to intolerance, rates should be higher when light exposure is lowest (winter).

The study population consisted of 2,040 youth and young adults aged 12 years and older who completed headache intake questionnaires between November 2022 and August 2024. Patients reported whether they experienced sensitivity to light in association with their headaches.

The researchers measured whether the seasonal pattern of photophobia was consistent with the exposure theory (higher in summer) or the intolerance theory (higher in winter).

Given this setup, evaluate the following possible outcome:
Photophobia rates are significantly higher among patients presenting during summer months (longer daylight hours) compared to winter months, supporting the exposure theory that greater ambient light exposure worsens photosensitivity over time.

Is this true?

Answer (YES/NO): NO